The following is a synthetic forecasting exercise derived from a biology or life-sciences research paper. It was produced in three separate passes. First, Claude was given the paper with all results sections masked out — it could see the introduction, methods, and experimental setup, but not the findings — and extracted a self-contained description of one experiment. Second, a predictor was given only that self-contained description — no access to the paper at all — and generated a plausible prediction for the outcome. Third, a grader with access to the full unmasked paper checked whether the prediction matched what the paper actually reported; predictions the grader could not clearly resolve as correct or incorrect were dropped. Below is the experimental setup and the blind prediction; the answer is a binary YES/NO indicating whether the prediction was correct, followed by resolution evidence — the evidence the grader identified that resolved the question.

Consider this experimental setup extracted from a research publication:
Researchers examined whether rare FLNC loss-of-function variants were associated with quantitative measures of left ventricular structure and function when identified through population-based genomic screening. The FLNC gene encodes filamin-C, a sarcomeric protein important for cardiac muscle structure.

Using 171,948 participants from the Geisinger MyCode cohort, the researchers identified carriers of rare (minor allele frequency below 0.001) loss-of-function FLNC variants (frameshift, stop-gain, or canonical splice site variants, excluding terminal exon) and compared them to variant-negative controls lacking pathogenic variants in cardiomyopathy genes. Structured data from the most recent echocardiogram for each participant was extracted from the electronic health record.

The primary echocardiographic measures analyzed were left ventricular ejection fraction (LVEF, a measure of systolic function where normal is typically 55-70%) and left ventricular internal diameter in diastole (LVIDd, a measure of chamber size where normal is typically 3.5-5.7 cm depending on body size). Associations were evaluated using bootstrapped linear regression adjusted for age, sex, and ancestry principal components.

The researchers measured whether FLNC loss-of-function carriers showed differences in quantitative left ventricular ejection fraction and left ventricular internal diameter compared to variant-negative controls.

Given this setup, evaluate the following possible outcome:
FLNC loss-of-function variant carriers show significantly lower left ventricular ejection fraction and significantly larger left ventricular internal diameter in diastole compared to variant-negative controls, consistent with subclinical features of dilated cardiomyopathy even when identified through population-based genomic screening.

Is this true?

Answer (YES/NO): YES